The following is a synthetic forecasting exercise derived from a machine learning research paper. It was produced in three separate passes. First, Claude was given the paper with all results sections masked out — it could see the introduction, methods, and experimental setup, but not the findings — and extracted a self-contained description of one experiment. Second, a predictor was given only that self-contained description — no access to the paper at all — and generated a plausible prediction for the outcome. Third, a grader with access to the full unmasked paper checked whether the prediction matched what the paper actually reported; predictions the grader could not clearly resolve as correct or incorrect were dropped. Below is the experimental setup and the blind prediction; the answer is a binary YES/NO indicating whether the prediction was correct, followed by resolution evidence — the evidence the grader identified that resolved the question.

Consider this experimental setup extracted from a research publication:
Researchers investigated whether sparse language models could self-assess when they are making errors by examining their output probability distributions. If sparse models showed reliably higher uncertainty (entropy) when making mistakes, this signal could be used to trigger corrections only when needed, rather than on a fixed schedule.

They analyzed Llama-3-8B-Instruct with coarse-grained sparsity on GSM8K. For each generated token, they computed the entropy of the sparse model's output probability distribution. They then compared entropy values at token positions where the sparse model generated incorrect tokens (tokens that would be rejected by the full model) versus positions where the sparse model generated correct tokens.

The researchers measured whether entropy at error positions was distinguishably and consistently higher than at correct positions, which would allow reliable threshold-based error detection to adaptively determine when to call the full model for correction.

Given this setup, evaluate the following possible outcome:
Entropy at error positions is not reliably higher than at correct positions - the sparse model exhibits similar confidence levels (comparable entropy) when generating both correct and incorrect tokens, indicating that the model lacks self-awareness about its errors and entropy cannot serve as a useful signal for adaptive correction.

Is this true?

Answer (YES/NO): YES